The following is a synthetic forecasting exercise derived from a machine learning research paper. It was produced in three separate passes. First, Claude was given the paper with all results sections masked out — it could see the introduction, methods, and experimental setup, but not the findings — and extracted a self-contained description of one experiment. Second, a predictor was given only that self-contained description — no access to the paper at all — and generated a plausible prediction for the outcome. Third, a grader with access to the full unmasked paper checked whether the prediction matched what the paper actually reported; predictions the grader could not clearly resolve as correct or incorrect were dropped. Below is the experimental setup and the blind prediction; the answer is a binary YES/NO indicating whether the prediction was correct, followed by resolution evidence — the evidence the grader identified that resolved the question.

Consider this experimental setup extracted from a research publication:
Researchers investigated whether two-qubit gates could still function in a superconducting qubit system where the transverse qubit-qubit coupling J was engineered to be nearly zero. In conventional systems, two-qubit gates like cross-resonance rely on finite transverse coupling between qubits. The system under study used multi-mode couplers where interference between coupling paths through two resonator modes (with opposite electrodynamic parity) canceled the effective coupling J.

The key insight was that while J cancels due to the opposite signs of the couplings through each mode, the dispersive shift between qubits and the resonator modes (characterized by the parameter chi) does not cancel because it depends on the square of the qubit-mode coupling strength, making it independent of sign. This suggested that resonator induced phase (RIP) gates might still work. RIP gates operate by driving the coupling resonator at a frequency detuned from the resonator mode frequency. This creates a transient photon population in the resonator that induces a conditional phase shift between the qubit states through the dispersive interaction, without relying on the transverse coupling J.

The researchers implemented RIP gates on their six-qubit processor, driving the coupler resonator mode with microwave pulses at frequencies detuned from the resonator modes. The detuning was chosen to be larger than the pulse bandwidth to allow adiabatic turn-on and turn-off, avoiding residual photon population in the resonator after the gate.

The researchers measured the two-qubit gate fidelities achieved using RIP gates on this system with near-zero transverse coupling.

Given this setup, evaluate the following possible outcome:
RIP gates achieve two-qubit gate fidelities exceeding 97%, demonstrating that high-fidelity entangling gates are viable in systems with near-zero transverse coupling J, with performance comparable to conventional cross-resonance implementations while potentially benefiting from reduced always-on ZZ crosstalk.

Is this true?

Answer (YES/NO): YES